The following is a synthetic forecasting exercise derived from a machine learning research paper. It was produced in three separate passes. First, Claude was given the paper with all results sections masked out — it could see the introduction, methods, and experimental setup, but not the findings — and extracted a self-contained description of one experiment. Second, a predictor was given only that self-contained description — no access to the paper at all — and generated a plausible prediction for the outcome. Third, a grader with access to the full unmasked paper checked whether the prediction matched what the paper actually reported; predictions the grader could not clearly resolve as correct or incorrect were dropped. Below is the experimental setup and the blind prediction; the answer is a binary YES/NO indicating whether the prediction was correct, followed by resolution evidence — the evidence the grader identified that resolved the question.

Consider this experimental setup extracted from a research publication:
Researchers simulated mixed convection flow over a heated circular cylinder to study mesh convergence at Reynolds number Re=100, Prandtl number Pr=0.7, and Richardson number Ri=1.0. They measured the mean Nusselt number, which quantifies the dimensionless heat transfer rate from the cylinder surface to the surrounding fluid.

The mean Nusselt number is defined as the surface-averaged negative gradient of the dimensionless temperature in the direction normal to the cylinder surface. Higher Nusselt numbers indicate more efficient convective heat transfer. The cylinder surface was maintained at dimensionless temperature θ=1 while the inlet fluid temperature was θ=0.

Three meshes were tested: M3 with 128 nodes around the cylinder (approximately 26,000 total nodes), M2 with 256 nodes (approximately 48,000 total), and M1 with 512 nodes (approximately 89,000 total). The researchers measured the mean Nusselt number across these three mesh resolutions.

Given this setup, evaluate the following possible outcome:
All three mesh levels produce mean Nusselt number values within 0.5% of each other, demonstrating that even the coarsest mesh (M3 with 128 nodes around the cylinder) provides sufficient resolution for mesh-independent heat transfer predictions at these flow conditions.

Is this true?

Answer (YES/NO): NO